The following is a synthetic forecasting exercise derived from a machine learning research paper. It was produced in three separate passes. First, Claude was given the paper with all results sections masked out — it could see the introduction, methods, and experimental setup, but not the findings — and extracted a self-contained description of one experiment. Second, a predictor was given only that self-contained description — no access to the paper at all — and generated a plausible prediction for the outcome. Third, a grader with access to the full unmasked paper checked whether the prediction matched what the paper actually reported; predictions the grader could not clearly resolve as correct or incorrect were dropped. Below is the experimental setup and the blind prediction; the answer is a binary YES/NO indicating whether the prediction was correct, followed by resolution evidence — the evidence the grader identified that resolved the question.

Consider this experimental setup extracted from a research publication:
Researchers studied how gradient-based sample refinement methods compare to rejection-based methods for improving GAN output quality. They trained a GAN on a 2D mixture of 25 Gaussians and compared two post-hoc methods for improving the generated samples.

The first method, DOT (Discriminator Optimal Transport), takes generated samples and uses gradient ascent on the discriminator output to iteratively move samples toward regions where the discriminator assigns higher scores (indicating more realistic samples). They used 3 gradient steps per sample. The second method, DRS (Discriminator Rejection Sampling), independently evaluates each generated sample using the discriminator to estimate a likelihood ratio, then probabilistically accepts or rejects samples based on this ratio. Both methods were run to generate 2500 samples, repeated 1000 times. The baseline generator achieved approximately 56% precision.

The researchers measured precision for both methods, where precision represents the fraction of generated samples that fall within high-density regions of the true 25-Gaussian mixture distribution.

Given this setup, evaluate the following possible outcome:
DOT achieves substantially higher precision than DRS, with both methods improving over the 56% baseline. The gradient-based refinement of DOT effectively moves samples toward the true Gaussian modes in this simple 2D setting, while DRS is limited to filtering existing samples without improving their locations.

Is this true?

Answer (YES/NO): NO